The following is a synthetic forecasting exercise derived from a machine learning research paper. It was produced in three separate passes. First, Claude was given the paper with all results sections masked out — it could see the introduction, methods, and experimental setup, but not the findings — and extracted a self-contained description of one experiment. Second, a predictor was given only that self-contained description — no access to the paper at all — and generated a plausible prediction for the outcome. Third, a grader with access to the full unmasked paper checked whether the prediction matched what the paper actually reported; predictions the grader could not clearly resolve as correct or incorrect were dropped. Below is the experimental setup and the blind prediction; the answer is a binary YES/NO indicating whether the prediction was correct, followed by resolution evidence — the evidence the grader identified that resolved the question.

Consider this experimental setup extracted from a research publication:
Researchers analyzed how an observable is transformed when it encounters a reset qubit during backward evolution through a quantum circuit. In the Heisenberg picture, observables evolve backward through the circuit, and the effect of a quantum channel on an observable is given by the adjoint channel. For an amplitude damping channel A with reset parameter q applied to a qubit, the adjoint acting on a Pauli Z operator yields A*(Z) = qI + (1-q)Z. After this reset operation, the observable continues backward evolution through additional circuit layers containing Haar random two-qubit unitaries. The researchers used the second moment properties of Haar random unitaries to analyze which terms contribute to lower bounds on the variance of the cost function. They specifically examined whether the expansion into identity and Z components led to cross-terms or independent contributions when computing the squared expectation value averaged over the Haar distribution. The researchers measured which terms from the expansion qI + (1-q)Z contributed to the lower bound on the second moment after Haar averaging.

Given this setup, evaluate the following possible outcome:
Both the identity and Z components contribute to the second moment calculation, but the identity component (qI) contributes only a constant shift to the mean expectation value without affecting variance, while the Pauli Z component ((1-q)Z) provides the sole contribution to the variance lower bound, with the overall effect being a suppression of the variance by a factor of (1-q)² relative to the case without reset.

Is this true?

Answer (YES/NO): NO